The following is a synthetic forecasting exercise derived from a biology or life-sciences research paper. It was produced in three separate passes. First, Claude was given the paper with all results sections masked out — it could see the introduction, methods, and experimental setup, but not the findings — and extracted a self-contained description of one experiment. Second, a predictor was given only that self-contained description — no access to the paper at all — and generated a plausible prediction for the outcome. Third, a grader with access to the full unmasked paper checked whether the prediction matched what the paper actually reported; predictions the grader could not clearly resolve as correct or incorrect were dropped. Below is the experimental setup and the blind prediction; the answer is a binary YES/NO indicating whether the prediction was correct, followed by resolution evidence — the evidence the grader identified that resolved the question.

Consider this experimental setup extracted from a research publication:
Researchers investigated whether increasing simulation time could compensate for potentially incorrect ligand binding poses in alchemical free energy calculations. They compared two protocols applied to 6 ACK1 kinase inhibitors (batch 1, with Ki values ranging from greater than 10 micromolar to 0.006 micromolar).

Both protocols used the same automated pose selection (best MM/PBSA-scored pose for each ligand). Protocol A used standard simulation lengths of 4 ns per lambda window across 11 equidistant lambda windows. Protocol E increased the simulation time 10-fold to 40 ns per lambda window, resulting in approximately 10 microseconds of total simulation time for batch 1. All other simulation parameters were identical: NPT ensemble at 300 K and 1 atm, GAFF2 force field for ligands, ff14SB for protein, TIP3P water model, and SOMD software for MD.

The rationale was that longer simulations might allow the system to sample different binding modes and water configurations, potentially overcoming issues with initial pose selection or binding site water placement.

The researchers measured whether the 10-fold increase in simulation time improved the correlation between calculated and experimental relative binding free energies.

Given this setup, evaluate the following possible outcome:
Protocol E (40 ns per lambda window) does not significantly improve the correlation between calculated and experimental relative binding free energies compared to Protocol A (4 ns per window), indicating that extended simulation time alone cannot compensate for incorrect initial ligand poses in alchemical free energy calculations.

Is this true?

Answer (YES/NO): YES